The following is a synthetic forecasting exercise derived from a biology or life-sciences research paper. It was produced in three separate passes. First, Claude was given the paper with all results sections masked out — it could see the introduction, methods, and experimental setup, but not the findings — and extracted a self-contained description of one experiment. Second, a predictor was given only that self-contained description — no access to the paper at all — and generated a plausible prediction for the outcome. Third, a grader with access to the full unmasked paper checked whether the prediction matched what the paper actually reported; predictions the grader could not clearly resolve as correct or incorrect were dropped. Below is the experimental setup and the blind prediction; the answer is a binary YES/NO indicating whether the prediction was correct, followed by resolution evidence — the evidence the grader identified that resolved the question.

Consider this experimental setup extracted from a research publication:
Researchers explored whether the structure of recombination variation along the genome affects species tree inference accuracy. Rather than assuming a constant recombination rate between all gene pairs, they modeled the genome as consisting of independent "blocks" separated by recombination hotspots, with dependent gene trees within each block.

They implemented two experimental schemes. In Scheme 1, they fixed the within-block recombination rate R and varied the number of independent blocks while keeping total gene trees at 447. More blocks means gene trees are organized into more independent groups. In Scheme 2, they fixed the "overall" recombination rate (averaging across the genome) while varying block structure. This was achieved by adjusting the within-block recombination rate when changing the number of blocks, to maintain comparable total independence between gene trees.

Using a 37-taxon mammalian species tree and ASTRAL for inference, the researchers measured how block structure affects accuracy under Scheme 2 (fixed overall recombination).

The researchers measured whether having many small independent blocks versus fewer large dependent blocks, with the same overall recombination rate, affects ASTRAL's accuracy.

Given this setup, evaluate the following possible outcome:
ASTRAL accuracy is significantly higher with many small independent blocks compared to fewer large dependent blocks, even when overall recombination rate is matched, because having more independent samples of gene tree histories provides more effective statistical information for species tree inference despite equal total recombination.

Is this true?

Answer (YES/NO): NO